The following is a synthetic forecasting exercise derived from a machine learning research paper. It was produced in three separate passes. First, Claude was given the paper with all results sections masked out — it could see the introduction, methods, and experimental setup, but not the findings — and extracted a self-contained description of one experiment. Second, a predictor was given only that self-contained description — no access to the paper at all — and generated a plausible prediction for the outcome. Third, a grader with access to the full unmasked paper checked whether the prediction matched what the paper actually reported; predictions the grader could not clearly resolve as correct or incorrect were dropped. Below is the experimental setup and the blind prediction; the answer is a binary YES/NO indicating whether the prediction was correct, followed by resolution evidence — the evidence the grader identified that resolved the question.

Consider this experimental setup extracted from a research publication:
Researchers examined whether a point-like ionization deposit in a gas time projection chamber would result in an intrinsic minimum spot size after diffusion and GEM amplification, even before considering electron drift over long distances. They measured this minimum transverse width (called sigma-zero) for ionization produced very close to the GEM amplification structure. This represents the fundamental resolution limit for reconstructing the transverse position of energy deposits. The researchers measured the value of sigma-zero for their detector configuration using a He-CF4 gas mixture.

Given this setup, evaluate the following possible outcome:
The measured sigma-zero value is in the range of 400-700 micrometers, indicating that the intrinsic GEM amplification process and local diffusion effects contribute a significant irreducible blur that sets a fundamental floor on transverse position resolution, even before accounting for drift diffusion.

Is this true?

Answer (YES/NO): NO